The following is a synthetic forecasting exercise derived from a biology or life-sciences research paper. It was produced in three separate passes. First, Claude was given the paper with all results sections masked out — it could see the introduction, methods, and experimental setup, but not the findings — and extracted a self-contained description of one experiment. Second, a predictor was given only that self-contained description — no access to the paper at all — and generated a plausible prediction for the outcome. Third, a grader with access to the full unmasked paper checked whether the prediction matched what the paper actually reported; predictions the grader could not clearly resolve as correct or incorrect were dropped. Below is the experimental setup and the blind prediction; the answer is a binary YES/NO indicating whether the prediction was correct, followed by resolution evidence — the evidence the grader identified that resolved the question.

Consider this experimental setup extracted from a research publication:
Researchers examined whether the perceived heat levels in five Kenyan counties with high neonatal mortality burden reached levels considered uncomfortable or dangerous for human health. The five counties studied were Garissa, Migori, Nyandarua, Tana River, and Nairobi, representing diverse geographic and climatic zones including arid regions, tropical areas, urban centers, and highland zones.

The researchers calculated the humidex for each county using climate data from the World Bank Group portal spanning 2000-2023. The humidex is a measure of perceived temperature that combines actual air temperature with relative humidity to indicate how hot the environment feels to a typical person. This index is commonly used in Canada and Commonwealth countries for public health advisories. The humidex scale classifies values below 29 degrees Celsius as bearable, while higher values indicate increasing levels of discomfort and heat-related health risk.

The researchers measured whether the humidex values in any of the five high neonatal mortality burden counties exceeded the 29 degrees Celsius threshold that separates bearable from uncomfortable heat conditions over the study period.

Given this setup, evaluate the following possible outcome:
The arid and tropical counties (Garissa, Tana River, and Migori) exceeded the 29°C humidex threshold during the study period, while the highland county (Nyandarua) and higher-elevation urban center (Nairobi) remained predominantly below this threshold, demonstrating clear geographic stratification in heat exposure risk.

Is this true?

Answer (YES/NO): NO